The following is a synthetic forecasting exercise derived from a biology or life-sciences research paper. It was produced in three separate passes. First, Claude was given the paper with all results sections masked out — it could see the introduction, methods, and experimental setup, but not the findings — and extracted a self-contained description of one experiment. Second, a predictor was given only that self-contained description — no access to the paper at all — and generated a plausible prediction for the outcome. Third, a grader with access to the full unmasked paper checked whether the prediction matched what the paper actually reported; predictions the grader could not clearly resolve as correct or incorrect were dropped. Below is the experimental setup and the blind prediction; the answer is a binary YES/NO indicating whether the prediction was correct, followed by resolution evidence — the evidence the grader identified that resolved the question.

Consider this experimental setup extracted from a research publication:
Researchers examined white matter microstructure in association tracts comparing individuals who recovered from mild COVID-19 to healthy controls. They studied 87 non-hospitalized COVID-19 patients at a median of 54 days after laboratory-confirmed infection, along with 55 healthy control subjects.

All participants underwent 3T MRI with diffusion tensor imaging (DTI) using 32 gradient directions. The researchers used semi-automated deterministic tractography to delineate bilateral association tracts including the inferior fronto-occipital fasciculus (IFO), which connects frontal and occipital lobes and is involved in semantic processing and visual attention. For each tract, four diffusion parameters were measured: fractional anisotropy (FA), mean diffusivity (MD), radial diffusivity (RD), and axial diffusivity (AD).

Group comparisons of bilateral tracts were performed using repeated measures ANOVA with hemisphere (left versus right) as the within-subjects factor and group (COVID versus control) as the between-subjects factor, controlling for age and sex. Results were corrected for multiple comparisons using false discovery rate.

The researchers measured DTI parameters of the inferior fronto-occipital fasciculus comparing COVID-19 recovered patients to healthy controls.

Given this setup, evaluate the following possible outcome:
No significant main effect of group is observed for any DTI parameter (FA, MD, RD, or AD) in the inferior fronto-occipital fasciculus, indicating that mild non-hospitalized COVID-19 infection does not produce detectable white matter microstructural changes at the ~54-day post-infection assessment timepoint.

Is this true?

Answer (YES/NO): YES